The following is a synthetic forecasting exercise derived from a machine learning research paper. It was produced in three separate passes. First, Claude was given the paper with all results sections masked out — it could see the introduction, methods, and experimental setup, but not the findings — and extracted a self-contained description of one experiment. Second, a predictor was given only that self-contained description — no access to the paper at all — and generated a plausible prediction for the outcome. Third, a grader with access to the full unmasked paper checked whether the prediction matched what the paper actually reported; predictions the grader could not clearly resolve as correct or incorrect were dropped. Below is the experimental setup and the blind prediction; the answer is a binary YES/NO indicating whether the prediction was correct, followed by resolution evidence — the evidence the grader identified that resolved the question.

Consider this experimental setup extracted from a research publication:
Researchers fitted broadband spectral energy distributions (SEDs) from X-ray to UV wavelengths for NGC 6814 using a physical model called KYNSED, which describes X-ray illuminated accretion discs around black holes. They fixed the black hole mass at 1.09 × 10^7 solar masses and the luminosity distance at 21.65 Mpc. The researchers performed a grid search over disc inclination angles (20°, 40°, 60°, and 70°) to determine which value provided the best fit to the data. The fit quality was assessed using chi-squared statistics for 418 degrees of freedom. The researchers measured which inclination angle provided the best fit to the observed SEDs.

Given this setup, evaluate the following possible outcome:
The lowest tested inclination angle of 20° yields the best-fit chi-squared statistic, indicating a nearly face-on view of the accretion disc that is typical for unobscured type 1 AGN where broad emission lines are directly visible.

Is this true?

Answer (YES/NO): NO